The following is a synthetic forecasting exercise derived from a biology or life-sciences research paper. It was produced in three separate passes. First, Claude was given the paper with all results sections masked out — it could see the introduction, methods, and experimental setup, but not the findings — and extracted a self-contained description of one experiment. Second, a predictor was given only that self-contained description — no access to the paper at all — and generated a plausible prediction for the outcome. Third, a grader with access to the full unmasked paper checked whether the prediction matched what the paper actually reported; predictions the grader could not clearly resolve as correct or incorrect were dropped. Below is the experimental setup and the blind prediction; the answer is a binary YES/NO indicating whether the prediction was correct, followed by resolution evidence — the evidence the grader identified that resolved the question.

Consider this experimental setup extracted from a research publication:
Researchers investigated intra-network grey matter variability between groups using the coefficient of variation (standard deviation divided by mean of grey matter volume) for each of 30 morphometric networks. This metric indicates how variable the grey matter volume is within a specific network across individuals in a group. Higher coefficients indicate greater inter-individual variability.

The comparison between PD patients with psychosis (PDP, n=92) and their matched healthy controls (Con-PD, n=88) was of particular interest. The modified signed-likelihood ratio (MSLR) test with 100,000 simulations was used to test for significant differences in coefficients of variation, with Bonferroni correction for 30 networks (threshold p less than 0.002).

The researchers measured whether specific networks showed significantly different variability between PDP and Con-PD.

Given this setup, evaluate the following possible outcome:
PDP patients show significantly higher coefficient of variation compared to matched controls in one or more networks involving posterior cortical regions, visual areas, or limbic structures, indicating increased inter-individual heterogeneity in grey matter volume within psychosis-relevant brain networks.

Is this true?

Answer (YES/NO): YES